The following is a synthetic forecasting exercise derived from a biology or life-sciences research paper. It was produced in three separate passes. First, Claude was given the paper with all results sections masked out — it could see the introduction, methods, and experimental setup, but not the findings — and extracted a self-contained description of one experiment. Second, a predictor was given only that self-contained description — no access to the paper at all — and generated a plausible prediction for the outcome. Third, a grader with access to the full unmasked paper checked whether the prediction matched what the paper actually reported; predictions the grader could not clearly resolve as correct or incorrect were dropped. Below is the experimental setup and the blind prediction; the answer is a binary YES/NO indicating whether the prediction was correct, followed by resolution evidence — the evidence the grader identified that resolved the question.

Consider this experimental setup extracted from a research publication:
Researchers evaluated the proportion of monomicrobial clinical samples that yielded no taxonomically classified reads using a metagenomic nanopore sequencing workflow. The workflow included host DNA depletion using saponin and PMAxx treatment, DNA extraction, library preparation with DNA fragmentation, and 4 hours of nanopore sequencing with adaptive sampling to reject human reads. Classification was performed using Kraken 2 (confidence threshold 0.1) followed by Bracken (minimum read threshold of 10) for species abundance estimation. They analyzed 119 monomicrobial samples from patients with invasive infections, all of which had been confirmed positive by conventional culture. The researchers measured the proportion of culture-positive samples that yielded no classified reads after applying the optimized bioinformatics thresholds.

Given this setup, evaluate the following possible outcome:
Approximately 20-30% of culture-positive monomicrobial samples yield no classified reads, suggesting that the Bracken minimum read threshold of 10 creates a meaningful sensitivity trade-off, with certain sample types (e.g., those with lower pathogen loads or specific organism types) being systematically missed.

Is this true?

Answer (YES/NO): NO